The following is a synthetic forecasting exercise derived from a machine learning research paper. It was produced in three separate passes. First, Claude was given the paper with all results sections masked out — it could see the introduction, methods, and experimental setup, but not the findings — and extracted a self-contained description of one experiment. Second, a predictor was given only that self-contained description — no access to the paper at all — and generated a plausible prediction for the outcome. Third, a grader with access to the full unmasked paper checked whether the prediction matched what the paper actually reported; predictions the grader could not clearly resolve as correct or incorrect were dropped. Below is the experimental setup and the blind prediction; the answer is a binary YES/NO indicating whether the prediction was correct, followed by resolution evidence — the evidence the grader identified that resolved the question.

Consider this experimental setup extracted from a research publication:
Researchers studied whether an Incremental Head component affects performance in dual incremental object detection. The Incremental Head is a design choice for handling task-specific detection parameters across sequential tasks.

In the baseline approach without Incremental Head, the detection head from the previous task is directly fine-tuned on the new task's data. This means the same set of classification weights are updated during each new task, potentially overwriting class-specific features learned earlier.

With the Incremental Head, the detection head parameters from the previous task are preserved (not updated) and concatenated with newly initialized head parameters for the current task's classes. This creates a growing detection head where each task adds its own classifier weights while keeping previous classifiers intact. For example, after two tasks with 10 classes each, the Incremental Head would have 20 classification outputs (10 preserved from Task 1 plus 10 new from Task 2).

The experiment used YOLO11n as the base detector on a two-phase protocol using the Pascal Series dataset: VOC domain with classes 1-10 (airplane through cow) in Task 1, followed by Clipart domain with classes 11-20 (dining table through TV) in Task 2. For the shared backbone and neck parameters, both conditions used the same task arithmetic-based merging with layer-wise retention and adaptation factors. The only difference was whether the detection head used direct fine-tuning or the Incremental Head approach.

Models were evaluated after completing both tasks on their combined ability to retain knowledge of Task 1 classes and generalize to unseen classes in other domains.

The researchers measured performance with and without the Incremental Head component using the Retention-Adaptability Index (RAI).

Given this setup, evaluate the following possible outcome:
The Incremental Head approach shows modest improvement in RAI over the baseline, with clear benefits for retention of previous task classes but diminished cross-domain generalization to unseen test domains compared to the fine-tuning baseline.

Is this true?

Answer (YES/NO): NO